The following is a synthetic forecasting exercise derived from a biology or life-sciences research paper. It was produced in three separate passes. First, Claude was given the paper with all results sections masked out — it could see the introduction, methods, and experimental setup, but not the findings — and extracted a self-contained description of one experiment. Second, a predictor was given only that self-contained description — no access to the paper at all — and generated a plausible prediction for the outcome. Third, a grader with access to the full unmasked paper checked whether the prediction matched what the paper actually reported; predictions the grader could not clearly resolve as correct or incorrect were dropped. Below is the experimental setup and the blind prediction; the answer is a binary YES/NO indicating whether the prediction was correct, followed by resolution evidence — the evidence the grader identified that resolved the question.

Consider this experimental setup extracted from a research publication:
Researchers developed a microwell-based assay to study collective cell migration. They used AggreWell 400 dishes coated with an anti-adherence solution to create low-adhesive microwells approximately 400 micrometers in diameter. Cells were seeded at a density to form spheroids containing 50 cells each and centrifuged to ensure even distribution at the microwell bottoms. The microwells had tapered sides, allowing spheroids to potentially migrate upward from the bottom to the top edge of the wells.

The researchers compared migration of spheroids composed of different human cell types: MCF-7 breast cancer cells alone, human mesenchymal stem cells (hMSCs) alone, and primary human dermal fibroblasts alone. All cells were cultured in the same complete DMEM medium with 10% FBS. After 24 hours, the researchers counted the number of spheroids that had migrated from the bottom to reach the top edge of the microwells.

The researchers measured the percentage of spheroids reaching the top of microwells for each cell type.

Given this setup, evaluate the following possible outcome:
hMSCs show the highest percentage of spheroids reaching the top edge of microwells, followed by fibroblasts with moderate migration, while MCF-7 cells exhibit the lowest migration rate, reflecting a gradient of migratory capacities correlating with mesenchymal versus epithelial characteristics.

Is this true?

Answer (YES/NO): NO